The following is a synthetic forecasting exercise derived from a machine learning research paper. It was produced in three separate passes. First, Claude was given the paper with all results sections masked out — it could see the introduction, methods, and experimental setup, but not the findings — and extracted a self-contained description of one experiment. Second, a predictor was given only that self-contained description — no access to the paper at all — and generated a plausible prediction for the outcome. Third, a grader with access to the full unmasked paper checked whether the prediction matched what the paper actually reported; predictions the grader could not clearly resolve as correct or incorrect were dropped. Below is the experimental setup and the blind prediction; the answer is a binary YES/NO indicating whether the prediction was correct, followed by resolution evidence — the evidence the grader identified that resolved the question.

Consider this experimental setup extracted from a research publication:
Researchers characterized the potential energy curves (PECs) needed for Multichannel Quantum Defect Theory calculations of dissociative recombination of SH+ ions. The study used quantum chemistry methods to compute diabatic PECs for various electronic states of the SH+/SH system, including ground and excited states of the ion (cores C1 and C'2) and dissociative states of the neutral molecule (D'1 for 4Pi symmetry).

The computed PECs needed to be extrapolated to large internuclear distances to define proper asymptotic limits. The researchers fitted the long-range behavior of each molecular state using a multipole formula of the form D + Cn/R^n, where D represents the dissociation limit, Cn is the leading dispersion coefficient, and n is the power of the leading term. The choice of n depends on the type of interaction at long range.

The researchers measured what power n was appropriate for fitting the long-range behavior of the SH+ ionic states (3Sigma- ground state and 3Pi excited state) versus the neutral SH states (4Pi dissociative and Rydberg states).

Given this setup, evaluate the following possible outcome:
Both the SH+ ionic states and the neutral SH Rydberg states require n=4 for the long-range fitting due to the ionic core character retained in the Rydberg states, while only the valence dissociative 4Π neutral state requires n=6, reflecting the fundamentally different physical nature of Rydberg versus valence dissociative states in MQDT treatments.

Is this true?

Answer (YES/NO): NO